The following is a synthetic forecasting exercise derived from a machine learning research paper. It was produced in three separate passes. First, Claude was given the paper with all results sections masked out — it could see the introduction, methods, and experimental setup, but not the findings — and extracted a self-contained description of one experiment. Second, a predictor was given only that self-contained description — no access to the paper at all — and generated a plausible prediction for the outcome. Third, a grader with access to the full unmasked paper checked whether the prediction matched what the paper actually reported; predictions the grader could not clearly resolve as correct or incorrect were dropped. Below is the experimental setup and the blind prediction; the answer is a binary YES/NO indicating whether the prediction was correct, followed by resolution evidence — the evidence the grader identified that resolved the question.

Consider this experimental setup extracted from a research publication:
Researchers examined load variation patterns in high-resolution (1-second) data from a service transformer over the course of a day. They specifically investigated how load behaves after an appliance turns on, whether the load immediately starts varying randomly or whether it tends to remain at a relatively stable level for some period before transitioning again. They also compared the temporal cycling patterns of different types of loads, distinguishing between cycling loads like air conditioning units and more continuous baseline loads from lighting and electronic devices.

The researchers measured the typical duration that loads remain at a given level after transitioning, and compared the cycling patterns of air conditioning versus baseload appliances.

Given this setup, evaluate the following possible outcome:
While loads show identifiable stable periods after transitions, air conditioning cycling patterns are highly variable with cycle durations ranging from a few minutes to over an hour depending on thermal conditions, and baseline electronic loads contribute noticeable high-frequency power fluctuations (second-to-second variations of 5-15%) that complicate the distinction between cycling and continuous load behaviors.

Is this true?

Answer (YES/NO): NO